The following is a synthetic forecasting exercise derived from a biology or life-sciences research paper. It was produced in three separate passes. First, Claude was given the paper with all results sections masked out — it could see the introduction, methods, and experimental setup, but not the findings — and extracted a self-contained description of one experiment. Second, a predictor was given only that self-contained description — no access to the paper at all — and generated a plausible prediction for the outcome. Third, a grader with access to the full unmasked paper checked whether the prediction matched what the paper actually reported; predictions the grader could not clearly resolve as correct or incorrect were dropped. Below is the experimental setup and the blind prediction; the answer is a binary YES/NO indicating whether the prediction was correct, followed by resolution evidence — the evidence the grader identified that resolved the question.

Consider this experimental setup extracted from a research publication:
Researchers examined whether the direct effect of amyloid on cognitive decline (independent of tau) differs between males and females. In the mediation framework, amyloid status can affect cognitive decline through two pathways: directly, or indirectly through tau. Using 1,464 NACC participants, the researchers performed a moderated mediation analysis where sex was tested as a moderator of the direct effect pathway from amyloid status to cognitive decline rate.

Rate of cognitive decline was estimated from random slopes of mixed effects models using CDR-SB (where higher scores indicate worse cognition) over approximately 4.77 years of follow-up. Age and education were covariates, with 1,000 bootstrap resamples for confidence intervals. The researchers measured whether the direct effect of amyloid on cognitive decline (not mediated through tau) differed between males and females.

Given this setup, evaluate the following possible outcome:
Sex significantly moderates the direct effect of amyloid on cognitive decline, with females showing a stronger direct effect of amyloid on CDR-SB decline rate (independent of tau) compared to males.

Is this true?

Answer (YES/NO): NO